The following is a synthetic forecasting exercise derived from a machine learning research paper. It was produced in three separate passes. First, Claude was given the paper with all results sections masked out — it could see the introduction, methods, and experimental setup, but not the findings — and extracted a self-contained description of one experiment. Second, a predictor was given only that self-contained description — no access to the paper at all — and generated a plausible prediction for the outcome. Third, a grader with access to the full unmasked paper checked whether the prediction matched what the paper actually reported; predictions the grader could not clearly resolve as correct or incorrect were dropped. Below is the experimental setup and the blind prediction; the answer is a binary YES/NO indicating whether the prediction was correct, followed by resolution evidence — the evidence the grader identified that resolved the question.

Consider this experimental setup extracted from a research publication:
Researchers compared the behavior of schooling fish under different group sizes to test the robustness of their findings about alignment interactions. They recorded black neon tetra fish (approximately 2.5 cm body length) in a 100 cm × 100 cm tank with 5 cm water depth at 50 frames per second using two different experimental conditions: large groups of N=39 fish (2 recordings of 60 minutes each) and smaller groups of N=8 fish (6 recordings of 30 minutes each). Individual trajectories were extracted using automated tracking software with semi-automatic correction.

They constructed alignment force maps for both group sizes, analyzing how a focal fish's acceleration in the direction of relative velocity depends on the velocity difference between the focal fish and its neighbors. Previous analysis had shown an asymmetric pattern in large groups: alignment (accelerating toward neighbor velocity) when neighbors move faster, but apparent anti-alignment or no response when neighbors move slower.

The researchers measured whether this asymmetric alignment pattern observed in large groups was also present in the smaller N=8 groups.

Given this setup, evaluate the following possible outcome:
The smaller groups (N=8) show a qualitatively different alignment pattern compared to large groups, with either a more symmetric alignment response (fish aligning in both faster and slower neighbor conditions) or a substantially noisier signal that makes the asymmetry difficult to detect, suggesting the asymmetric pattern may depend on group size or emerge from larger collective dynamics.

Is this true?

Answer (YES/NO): NO